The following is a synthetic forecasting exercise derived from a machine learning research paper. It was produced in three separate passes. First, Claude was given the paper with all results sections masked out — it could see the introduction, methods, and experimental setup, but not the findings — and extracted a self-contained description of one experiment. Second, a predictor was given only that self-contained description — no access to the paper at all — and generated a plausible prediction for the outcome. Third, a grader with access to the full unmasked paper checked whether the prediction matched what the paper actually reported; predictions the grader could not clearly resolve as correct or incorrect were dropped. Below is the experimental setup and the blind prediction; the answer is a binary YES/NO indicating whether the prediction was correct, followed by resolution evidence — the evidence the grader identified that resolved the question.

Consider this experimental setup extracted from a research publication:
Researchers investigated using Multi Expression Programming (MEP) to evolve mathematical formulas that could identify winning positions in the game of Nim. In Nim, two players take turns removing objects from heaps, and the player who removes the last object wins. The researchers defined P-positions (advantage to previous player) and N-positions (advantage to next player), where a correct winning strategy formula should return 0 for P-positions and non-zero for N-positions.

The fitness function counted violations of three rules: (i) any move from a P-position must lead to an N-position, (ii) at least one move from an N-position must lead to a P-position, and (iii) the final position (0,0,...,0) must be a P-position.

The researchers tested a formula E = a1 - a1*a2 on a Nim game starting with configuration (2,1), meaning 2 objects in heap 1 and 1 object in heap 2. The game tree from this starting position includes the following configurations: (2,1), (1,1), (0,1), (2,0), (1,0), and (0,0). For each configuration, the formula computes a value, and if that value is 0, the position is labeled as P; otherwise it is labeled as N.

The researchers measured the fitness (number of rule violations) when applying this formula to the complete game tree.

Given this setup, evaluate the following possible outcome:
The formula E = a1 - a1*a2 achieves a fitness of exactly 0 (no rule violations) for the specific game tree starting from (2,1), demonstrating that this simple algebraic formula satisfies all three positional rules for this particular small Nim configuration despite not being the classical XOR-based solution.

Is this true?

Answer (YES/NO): NO